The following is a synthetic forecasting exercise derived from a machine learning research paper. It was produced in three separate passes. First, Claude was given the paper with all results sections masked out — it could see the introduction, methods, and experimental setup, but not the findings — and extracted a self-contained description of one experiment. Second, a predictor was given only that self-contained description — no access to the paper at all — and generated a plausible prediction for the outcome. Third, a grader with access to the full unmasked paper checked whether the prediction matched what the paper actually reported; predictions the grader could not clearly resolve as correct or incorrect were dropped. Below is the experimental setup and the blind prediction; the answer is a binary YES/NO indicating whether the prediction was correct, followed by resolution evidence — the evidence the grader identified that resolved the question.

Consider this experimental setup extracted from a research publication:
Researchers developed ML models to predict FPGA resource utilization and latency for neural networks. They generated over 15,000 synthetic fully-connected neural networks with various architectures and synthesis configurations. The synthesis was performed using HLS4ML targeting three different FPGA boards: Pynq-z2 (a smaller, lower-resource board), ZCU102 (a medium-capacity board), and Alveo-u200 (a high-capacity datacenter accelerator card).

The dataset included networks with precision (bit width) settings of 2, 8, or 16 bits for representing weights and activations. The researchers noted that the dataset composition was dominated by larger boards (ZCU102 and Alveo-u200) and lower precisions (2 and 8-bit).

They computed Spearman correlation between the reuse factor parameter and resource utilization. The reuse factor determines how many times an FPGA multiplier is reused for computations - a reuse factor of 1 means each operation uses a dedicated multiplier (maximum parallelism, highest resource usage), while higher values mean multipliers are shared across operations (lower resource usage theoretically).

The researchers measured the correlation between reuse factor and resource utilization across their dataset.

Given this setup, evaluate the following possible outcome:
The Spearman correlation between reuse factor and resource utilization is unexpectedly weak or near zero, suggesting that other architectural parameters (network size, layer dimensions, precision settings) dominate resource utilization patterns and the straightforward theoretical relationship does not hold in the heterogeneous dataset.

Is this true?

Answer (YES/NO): NO